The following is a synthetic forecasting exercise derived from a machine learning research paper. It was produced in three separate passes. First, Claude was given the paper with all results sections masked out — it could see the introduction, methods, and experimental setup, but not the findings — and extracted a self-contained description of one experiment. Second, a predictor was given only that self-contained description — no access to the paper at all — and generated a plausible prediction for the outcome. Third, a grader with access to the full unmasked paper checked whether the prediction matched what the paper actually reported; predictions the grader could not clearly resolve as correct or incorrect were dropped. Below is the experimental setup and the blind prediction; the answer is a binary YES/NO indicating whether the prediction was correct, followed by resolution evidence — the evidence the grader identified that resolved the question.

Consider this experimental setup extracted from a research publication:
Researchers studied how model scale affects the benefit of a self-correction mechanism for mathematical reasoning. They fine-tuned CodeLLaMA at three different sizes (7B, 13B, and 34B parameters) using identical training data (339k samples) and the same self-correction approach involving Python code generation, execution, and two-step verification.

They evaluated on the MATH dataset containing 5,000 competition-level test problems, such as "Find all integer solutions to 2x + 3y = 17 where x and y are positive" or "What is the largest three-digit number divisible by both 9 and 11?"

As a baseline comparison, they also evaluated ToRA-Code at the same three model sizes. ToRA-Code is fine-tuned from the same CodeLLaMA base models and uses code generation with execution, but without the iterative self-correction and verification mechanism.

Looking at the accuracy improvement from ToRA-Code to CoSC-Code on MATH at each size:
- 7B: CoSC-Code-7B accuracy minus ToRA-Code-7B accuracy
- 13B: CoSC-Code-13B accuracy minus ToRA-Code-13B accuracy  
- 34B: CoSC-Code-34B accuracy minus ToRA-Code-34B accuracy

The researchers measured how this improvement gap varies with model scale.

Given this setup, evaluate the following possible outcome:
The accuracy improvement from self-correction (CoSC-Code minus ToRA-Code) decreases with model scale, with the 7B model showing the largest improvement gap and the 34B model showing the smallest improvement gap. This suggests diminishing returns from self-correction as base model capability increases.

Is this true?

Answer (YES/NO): NO